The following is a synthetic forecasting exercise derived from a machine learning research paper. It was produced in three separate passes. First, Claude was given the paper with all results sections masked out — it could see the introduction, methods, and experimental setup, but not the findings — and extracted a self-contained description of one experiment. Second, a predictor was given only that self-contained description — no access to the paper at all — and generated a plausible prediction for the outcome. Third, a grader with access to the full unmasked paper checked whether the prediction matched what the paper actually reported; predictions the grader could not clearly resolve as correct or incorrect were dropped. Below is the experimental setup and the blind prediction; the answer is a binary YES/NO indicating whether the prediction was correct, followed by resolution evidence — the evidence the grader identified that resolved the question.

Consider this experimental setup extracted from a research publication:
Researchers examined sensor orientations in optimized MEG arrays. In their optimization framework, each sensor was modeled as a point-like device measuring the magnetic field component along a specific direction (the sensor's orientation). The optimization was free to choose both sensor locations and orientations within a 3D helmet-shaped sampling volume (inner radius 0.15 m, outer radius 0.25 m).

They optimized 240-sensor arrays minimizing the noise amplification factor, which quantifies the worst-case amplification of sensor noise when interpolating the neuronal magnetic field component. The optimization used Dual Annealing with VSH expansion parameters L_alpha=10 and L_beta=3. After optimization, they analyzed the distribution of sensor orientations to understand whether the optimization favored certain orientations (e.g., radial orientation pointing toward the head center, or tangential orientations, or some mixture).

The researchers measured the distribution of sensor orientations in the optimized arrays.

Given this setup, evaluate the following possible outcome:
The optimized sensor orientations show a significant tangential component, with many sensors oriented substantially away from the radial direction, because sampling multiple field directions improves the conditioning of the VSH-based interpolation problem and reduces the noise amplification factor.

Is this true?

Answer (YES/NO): YES